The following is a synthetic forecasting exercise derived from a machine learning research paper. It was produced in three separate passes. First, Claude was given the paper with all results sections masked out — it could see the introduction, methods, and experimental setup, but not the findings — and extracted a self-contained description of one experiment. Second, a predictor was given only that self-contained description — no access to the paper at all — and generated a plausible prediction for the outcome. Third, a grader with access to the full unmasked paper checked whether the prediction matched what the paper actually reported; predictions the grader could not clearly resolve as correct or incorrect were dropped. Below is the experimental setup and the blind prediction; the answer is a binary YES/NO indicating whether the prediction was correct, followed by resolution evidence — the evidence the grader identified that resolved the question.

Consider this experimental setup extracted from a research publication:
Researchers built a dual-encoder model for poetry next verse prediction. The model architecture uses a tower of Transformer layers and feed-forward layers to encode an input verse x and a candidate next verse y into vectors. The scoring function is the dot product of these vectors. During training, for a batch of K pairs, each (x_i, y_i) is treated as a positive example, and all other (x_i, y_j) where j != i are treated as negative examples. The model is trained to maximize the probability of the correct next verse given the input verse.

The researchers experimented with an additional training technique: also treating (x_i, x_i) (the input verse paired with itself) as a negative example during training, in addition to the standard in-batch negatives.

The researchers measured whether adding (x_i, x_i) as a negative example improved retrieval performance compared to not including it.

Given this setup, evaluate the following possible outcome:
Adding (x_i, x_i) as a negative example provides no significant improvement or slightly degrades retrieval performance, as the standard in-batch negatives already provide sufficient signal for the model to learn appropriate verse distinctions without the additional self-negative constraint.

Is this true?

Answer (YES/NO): NO